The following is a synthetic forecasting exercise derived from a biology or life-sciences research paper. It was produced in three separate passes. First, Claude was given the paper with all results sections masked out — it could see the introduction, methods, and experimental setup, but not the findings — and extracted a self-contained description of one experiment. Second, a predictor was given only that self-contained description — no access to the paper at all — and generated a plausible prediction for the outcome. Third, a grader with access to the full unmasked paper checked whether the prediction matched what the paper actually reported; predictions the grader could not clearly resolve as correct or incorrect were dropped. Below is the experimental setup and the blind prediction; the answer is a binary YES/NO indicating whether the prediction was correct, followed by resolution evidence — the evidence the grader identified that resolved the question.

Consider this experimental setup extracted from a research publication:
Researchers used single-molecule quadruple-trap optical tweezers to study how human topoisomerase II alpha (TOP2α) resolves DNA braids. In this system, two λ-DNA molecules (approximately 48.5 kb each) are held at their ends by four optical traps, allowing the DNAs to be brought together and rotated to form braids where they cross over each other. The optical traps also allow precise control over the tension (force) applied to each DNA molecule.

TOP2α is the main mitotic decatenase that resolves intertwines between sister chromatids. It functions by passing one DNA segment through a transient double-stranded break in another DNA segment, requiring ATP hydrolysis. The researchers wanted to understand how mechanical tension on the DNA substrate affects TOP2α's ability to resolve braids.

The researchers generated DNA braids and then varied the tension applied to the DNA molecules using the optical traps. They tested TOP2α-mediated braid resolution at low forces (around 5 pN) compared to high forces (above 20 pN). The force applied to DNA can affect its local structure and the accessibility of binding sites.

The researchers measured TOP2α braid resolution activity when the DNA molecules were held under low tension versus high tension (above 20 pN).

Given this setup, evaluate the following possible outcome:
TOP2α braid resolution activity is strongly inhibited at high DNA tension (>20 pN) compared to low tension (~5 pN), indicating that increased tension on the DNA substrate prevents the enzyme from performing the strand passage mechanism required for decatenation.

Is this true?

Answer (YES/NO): YES